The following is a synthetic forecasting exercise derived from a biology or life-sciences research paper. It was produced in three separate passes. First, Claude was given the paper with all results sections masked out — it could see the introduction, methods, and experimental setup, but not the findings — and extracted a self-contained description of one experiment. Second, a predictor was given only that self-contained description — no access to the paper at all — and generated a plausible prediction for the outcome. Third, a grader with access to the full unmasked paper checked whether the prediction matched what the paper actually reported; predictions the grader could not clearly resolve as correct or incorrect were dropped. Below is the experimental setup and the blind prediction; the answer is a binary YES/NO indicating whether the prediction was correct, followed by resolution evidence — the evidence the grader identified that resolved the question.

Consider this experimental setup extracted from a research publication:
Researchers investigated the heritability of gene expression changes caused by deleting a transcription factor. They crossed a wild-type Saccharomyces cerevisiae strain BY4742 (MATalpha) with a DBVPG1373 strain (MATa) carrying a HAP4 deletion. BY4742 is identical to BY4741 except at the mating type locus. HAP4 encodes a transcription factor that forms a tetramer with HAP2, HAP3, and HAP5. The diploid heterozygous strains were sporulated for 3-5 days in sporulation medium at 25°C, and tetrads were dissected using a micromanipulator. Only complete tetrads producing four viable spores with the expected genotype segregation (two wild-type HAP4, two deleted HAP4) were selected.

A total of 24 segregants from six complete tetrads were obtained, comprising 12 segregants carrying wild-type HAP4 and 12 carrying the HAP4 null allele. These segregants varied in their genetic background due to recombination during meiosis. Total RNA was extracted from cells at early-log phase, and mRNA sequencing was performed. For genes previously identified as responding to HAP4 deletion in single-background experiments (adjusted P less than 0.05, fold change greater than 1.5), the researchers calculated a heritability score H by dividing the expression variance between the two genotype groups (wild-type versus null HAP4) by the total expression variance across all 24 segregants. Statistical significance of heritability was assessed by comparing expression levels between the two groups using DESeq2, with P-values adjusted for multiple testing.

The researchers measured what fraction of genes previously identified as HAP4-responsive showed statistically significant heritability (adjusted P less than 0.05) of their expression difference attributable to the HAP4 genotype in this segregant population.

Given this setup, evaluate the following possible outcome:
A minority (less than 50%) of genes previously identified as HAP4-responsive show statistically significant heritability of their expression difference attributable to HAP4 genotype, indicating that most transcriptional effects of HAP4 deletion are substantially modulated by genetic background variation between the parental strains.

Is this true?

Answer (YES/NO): YES